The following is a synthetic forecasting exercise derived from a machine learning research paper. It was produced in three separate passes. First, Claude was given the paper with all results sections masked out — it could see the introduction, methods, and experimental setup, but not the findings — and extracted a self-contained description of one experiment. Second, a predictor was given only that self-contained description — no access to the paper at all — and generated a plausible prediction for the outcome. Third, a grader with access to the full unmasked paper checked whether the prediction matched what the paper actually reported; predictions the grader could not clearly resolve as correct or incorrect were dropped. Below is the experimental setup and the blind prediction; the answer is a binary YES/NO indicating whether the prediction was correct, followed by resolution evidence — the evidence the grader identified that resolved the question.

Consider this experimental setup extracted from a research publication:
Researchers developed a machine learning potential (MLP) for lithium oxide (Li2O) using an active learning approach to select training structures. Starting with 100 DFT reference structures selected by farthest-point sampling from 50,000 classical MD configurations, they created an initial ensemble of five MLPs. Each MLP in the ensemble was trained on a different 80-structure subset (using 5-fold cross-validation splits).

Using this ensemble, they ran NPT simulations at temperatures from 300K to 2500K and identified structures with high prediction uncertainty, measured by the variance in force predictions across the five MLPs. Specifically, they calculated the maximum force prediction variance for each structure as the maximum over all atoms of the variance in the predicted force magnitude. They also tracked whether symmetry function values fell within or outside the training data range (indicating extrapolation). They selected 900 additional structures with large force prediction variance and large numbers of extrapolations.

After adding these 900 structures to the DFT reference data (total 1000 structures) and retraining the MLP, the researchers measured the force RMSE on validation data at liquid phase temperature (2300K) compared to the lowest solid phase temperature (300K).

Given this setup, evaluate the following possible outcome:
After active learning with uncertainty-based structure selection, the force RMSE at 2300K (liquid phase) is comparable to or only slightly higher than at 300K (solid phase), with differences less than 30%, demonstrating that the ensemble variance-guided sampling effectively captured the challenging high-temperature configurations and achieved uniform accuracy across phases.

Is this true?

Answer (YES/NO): NO